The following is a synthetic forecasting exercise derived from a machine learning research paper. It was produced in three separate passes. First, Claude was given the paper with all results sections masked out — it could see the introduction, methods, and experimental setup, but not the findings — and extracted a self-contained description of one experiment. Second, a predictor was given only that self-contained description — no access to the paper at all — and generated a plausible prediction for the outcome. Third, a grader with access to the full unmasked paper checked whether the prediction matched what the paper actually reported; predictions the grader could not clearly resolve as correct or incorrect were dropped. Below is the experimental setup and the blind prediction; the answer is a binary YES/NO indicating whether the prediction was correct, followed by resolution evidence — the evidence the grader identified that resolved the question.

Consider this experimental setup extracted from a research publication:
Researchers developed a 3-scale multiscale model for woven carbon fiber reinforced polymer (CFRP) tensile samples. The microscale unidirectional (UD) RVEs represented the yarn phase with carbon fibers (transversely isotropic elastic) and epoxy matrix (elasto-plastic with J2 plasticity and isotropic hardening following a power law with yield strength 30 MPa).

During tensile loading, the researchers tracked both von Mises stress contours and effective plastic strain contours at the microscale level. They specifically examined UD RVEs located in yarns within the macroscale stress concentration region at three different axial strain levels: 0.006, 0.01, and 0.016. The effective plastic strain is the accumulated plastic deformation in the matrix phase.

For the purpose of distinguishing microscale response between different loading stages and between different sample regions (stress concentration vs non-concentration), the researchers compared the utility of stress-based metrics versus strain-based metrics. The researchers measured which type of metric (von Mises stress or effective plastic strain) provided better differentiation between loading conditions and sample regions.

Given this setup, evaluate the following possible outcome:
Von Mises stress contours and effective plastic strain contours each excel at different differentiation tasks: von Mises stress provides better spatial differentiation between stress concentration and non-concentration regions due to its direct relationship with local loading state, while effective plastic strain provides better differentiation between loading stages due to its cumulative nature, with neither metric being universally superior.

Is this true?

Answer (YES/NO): NO